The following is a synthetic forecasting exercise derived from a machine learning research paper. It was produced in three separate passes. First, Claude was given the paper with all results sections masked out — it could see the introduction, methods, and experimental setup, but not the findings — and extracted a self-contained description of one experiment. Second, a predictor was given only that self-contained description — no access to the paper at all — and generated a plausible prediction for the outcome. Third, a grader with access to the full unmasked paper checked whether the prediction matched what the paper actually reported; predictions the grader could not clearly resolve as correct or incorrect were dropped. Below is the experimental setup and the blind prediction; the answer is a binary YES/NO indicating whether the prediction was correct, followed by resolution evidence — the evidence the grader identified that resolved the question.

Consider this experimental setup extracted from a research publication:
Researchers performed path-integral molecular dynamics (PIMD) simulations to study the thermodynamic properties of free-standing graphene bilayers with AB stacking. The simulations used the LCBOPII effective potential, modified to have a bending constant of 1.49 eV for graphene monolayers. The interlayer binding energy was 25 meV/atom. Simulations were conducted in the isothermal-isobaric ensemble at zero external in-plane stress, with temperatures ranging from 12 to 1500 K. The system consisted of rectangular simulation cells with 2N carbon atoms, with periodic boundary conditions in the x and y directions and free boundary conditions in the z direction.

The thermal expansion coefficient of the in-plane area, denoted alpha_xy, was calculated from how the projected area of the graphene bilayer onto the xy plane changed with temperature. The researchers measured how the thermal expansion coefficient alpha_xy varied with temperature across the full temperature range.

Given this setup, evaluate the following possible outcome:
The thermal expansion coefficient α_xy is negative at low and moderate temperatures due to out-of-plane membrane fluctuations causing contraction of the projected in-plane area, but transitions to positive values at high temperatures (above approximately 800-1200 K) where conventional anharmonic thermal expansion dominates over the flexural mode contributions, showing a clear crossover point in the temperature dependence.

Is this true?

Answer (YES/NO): YES